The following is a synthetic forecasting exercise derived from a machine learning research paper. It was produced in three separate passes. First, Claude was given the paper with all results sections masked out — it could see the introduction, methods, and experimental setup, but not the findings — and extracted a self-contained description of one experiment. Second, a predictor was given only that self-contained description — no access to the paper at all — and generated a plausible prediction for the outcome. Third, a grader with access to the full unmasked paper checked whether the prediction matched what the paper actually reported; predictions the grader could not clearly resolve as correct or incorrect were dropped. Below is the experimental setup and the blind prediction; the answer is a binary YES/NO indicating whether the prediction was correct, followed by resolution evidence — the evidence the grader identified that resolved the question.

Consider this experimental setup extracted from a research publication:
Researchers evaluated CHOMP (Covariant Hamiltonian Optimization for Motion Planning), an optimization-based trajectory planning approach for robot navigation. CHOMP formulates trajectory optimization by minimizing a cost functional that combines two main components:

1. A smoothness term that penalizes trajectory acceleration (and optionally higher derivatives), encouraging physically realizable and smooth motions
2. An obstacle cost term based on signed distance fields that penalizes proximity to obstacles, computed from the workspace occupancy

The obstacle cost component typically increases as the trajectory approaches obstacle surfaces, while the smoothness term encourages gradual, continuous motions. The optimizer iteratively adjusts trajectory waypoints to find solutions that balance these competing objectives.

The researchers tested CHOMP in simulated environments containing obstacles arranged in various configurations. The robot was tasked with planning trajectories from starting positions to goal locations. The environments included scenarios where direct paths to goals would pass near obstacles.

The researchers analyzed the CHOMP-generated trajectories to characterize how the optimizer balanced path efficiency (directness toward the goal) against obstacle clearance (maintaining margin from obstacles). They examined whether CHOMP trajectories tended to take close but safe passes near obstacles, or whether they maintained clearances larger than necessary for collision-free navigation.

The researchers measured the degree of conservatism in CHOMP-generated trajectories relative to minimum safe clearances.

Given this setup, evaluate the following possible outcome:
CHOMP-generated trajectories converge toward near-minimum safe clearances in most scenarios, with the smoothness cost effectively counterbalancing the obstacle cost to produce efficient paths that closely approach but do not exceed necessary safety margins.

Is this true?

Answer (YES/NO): NO